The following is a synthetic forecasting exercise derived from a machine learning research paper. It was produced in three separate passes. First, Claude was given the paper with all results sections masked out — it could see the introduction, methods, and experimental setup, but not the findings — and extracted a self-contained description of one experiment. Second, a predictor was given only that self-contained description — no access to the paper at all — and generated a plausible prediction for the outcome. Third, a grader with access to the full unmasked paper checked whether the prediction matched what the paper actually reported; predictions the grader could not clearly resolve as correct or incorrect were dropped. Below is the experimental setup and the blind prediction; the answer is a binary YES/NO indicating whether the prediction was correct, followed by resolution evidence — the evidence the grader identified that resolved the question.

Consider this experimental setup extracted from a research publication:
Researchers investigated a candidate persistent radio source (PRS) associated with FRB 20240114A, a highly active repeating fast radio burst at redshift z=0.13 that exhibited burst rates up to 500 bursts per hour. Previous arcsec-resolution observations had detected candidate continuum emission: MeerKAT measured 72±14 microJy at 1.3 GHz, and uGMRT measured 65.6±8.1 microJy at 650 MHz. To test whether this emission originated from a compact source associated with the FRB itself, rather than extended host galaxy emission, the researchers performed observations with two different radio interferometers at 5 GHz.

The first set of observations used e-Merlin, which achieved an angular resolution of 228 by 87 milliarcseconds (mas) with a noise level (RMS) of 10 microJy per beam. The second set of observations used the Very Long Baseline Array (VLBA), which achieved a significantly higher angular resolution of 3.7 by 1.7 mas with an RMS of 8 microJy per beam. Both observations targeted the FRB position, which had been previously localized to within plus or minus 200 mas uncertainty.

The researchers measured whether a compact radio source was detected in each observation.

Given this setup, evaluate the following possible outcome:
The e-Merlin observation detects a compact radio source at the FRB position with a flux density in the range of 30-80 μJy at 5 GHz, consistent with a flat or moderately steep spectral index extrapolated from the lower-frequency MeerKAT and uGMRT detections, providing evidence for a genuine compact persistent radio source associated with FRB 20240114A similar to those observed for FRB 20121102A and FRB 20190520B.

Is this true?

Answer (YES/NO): NO